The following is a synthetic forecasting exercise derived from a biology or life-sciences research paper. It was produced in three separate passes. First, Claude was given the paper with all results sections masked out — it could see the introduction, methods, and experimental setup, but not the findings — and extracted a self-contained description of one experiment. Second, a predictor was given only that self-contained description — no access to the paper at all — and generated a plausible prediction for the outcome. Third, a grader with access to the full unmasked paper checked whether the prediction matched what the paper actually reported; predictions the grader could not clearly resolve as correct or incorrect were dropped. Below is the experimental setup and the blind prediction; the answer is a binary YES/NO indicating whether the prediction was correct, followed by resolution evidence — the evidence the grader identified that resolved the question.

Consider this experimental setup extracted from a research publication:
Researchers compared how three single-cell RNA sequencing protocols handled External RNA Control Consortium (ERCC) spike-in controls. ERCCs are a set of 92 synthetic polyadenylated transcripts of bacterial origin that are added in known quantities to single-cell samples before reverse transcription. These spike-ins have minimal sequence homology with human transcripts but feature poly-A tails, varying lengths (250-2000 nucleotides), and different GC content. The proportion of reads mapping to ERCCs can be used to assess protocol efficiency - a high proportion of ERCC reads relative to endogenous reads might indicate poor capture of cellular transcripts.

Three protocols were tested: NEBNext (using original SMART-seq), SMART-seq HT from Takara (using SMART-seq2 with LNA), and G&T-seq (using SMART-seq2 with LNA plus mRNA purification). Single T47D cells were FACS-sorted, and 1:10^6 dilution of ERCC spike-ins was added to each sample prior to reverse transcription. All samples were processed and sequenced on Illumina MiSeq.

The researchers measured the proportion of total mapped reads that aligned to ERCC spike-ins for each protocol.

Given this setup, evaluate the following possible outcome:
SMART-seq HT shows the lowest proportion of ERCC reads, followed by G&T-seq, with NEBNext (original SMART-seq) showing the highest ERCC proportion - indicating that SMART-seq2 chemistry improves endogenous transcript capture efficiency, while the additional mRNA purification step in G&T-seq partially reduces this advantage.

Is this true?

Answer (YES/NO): YES